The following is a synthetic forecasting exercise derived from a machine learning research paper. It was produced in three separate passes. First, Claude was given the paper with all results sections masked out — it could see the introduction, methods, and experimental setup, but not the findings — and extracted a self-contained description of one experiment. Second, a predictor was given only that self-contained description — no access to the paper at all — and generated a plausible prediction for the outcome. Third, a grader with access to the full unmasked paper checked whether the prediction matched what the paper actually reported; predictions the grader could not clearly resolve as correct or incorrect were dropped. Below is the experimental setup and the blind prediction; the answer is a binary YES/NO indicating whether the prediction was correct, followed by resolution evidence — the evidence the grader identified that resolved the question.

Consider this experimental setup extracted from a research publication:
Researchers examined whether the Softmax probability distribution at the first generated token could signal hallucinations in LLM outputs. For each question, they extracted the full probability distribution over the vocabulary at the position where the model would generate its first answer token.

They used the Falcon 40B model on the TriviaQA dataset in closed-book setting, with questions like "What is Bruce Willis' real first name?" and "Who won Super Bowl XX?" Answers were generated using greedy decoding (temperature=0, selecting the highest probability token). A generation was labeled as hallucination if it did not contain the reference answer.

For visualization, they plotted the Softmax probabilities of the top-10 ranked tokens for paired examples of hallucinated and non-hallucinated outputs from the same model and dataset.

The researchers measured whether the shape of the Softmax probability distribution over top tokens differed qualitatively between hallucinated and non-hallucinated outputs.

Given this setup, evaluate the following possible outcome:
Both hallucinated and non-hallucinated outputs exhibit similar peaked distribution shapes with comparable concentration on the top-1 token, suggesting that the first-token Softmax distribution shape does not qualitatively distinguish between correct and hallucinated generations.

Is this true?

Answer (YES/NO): NO